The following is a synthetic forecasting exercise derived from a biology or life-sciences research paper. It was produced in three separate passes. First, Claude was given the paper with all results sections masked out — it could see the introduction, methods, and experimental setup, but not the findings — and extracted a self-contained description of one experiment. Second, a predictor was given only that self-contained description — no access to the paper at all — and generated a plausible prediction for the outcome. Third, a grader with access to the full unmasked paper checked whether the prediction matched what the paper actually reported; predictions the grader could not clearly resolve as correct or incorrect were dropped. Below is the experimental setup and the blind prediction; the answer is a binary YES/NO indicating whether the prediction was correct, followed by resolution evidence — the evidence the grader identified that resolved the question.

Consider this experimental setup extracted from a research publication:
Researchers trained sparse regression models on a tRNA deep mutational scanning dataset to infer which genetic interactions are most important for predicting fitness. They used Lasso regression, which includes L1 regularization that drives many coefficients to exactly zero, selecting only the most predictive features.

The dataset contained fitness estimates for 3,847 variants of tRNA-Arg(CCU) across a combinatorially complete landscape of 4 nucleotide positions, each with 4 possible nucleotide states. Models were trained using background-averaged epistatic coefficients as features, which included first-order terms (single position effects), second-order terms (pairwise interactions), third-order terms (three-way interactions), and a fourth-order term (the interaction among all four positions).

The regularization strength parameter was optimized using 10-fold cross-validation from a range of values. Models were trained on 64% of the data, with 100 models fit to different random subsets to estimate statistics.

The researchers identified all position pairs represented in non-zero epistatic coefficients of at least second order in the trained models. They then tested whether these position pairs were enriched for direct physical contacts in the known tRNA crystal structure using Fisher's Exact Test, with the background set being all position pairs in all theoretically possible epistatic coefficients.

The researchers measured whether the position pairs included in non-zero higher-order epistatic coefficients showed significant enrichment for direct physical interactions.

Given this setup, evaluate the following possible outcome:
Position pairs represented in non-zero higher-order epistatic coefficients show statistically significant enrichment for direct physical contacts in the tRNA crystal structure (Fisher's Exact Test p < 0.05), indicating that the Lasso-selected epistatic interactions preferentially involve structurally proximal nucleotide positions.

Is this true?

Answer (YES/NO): YES